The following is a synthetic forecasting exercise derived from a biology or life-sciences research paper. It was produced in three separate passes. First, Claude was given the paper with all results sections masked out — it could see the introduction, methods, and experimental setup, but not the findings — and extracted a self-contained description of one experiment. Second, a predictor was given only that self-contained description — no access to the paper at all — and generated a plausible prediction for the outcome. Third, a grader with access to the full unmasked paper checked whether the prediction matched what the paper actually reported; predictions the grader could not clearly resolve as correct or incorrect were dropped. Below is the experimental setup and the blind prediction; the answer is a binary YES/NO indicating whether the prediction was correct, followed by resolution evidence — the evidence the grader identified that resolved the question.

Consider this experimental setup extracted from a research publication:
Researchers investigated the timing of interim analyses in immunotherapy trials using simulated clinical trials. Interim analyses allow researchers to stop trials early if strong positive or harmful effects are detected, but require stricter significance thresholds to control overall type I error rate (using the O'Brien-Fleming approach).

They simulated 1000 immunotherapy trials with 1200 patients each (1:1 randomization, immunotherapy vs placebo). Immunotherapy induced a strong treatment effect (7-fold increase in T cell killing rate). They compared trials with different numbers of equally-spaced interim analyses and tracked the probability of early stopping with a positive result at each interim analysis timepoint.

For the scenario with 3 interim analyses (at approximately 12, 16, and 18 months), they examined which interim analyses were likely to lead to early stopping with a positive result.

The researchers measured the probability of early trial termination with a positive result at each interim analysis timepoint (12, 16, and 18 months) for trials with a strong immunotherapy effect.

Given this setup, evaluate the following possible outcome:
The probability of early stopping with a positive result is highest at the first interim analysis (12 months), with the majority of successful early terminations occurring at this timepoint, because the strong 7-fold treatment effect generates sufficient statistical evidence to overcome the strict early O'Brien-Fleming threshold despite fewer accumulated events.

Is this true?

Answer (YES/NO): NO